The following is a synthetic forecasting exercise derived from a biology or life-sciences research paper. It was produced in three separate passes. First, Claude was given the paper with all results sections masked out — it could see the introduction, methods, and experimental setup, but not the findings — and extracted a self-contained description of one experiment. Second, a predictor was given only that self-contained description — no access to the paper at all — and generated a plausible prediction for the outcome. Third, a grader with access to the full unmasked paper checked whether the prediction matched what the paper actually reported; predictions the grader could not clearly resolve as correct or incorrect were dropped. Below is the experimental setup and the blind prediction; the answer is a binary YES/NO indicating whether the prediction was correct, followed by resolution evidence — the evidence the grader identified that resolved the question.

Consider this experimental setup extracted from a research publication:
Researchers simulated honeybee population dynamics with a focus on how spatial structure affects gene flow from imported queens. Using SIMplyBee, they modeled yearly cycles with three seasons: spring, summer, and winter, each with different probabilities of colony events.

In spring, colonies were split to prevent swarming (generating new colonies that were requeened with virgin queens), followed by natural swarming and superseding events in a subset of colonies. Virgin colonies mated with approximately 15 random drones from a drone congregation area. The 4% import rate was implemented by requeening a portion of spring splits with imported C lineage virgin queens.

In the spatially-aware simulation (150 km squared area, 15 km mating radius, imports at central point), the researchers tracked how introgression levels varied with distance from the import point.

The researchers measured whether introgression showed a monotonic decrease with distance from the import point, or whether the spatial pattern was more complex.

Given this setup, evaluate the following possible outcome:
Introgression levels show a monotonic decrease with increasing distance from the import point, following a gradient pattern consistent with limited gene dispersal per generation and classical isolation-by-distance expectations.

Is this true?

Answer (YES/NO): YES